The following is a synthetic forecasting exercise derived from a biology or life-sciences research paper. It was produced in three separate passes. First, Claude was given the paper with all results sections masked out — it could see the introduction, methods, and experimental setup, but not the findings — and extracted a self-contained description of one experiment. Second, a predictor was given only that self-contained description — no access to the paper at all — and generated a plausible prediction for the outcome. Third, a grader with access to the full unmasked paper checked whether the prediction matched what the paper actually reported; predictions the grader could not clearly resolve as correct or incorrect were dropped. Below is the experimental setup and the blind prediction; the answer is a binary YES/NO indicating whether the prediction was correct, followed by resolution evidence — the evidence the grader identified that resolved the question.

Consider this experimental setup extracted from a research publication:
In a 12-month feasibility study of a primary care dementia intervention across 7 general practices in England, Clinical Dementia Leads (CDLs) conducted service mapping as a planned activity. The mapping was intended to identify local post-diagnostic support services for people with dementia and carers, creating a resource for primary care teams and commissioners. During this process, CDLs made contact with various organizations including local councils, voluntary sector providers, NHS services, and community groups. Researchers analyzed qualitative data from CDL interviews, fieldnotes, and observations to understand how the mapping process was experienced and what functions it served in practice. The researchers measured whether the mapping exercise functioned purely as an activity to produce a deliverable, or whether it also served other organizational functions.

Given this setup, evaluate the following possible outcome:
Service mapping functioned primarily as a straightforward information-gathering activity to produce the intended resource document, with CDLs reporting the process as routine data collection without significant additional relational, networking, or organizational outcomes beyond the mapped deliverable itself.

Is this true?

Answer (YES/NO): NO